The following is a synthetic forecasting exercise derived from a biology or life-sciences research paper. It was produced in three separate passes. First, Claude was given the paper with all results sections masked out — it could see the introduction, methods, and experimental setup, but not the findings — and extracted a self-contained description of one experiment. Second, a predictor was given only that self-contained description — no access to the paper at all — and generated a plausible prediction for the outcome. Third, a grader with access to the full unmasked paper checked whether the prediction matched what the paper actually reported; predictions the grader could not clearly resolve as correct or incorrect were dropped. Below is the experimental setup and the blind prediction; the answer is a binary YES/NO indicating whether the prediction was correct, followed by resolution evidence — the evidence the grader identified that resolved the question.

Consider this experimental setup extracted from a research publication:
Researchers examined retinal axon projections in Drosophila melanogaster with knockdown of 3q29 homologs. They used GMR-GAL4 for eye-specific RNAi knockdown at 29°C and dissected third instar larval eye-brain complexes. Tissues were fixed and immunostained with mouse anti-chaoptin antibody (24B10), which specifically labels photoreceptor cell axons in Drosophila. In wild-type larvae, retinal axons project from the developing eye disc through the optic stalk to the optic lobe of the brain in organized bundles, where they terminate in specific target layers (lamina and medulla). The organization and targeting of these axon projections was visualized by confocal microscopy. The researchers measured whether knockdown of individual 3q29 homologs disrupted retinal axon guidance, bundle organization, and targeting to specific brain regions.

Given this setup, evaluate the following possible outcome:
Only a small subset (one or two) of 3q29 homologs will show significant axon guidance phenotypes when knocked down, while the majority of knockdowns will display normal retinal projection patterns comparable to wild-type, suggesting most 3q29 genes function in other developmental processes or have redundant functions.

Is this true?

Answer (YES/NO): NO